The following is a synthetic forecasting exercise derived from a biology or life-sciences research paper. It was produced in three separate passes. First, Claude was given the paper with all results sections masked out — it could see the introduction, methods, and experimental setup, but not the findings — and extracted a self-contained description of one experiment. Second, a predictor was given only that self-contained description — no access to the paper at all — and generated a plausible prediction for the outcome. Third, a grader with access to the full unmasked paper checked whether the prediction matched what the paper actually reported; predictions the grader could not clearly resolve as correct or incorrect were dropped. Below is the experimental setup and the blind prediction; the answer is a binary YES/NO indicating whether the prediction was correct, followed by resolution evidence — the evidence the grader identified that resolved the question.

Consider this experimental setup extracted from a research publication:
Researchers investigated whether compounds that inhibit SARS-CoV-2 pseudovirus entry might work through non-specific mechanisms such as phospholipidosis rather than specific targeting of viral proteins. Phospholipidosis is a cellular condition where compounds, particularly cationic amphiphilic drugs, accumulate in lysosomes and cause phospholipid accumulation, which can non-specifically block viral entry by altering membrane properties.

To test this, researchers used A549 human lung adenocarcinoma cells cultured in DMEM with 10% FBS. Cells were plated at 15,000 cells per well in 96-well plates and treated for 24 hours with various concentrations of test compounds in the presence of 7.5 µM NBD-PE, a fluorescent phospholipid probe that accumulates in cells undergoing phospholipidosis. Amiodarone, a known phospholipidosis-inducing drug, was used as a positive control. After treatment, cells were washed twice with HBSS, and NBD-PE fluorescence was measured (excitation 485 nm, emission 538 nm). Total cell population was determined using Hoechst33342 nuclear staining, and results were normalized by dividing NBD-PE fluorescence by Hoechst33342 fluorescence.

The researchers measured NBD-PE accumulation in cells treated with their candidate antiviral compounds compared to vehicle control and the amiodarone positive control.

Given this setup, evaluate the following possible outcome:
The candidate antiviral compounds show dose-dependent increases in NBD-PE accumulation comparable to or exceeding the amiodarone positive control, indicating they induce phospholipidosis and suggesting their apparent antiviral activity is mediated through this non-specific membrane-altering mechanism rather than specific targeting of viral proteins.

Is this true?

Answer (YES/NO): NO